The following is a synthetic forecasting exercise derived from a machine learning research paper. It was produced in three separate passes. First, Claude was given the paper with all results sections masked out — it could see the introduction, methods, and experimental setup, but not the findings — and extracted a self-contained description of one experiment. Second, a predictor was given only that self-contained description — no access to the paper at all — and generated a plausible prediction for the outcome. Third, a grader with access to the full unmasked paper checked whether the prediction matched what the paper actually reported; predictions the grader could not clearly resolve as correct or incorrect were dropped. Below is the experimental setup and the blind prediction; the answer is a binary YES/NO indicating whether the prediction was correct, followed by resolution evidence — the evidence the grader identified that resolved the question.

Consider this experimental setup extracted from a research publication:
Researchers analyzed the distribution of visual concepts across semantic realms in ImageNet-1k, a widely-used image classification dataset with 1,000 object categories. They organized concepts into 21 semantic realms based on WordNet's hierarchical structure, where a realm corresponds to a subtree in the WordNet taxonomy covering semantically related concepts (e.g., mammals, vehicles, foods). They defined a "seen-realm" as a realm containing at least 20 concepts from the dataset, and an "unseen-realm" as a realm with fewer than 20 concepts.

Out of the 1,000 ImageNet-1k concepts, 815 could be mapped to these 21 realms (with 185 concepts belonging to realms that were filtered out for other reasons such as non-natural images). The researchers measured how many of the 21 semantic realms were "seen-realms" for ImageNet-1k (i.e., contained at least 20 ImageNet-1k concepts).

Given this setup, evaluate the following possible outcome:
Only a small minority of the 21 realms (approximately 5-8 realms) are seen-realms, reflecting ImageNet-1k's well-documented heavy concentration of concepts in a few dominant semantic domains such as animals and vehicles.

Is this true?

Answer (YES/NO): NO